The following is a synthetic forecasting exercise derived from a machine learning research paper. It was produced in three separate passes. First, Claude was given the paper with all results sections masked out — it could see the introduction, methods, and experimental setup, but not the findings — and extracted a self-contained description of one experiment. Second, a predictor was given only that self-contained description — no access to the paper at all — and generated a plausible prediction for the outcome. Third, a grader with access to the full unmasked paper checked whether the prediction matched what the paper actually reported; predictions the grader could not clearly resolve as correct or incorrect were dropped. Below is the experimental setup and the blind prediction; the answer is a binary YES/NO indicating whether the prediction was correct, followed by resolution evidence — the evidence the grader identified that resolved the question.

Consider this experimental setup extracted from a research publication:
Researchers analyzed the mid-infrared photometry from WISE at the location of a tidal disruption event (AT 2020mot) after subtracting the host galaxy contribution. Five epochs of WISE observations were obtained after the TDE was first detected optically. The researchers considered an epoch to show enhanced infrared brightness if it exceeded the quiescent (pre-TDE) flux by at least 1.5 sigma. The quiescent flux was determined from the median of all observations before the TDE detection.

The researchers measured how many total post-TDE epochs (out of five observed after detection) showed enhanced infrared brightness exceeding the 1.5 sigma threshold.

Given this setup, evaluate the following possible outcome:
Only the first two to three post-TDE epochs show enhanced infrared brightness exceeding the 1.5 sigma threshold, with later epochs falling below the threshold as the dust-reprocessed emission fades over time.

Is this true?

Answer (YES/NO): NO